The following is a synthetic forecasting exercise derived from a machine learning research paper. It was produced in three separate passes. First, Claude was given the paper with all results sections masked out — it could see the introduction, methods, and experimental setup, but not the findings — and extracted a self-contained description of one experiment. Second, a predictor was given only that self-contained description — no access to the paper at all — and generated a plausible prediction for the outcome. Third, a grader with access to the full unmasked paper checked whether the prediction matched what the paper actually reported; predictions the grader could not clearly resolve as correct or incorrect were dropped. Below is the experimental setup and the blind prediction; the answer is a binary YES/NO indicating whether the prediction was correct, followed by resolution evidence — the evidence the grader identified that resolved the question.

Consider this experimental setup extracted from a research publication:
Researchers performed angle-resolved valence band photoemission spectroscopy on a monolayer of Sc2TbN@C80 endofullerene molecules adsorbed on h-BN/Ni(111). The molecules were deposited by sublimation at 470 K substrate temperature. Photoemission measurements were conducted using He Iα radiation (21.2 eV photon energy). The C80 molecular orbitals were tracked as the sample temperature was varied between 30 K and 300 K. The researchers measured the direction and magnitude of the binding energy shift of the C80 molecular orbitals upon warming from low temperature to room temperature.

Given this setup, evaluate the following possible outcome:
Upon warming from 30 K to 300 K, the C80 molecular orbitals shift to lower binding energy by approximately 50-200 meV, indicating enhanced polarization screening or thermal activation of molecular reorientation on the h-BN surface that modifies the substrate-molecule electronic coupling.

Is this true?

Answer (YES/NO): NO